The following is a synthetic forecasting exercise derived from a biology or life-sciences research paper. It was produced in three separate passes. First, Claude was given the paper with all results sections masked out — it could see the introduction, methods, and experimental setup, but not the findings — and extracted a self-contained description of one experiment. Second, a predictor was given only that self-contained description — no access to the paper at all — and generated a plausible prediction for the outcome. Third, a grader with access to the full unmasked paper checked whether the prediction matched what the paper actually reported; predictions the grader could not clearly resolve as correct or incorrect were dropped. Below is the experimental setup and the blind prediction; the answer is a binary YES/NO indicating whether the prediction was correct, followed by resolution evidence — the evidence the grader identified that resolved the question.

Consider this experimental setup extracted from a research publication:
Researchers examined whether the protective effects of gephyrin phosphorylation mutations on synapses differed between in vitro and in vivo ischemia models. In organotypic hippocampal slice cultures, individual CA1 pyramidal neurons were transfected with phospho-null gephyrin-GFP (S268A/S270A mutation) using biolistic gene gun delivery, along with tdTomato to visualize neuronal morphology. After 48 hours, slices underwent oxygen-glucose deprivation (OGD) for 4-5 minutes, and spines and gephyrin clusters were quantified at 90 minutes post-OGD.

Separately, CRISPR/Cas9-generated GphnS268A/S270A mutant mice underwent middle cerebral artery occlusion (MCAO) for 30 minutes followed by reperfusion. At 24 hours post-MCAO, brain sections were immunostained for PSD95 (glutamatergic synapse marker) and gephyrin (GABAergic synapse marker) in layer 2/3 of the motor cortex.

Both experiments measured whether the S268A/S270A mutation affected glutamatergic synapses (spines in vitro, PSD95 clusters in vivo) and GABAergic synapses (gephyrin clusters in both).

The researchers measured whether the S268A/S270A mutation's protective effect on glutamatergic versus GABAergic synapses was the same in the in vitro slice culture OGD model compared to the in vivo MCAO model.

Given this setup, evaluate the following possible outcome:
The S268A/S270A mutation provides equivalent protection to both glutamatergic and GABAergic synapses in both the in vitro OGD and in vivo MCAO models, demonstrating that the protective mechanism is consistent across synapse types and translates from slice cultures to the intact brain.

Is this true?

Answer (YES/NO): NO